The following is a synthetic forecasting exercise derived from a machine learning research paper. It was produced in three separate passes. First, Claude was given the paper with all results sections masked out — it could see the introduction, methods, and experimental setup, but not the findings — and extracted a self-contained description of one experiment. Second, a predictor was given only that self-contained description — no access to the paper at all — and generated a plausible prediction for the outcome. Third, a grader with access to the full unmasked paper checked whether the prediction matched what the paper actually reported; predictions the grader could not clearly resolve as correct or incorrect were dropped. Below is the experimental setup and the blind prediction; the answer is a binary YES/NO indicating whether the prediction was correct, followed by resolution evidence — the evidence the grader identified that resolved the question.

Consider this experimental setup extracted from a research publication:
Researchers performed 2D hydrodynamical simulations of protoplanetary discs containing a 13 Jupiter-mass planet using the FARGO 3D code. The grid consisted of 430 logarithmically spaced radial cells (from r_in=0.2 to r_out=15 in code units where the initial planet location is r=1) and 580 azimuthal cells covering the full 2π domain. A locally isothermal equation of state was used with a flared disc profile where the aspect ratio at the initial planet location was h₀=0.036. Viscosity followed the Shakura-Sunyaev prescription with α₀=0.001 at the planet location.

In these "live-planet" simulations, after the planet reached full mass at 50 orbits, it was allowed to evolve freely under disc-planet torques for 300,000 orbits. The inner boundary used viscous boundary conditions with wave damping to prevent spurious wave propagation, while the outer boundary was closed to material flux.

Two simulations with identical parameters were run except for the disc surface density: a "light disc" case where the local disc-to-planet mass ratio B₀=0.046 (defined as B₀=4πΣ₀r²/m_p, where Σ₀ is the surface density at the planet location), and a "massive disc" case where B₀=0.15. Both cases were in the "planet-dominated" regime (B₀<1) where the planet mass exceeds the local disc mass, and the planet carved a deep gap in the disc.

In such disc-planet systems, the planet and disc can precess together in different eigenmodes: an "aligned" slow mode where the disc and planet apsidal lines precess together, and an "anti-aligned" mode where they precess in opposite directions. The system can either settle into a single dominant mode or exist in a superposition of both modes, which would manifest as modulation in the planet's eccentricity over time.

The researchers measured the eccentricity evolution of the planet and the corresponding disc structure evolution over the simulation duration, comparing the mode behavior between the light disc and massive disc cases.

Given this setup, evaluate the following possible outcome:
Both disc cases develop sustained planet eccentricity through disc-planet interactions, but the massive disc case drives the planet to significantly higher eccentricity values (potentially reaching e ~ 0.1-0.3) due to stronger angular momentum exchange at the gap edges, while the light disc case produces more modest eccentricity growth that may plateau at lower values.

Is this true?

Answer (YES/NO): NO